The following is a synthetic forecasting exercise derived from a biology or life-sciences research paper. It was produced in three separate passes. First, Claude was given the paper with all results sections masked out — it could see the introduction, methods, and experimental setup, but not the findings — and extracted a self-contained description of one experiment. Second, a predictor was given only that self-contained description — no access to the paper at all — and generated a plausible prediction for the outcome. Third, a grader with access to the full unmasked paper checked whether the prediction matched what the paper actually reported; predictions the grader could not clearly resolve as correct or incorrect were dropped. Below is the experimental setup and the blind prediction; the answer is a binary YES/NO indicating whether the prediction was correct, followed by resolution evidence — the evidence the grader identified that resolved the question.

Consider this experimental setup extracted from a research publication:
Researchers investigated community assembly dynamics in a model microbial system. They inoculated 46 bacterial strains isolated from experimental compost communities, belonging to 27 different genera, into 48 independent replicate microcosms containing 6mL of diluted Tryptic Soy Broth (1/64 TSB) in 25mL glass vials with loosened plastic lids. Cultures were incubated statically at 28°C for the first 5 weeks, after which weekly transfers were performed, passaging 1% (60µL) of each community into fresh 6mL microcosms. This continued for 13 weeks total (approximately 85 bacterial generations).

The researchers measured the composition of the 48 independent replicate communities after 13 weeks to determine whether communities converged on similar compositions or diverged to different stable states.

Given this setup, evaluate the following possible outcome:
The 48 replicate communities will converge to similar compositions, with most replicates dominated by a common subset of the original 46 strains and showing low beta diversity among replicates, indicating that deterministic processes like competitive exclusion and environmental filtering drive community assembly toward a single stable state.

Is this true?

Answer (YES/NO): YES